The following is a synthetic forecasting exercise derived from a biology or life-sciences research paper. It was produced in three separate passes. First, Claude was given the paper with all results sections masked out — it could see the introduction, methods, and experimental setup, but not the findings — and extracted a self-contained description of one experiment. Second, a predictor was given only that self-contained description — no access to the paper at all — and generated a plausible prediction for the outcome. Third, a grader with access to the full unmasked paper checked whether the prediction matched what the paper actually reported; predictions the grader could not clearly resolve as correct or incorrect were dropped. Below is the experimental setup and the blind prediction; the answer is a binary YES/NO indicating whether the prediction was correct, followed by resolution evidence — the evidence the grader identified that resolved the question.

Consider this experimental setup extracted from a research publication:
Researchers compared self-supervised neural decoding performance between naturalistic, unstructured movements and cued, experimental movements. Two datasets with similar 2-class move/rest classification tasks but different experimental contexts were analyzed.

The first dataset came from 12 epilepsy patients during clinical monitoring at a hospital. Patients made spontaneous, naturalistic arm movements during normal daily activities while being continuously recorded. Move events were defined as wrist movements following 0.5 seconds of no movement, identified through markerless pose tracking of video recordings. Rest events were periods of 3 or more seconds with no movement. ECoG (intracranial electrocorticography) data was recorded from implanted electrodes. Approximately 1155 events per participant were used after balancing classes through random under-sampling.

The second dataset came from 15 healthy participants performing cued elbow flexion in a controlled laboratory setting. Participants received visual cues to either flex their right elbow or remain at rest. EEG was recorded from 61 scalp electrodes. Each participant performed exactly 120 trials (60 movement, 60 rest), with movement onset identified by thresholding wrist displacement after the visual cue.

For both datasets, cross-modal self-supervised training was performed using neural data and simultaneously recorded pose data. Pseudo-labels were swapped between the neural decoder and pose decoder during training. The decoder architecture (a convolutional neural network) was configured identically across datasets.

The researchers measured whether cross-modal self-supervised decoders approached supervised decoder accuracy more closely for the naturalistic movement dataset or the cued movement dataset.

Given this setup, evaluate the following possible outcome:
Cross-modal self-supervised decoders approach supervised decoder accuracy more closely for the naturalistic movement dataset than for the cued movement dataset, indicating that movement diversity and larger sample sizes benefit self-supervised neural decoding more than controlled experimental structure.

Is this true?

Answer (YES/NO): YES